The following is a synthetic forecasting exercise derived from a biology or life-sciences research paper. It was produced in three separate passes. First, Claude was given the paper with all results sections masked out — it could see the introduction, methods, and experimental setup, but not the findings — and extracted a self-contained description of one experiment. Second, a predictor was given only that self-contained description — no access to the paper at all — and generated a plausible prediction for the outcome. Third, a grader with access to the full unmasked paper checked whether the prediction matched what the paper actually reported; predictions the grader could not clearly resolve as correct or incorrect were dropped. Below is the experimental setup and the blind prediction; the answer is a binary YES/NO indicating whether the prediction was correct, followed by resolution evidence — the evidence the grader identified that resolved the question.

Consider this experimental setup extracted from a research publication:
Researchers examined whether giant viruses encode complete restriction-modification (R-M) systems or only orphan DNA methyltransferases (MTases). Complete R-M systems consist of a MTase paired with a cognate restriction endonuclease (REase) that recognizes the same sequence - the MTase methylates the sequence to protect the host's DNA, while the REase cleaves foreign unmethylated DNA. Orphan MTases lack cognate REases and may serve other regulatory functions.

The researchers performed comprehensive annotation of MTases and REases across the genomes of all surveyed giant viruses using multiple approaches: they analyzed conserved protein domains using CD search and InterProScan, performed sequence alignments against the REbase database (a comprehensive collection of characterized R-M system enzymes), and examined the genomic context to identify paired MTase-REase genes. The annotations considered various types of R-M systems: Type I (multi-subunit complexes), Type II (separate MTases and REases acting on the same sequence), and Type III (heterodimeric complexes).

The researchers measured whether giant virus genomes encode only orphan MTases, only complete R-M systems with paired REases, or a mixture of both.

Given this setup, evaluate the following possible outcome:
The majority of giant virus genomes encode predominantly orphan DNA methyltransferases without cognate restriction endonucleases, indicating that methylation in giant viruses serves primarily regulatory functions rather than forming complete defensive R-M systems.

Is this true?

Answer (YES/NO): NO